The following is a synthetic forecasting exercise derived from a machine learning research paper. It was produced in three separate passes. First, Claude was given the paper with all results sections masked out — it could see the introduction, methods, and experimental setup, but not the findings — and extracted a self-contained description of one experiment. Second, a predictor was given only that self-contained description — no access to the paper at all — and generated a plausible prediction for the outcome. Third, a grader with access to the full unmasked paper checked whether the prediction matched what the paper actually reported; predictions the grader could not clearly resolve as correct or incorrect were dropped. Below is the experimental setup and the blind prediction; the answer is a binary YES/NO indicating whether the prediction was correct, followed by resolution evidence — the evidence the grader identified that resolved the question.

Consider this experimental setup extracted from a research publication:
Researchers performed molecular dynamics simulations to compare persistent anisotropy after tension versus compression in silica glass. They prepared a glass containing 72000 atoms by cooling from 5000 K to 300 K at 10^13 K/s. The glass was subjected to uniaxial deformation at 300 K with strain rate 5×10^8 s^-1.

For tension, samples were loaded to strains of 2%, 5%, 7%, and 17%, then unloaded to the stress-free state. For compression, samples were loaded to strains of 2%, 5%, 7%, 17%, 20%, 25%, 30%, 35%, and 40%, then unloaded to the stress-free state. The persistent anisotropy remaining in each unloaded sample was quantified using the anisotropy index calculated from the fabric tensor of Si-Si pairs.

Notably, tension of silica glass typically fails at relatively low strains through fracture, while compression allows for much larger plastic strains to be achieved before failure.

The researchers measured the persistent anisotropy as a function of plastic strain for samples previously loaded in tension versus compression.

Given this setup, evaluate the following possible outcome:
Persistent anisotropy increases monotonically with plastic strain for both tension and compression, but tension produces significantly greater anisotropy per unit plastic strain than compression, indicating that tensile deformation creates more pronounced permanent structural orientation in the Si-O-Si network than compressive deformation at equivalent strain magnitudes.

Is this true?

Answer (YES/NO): NO